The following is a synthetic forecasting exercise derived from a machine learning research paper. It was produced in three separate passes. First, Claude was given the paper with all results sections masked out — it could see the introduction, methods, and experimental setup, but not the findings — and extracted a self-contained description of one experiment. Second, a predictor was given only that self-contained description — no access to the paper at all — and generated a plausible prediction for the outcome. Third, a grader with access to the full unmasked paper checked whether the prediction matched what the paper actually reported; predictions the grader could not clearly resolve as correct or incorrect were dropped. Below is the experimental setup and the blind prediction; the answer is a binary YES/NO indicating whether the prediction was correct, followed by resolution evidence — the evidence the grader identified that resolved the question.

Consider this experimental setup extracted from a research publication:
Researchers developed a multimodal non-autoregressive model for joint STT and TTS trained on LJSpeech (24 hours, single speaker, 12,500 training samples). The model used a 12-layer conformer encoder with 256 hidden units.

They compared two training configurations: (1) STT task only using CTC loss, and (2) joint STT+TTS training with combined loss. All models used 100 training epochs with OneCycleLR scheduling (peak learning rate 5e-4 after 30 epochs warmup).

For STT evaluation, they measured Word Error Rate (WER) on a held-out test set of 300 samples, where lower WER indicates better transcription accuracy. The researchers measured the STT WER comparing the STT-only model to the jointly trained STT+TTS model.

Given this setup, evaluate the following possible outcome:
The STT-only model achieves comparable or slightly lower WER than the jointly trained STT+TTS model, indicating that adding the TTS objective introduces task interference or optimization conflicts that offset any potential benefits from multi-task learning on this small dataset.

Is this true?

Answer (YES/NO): NO